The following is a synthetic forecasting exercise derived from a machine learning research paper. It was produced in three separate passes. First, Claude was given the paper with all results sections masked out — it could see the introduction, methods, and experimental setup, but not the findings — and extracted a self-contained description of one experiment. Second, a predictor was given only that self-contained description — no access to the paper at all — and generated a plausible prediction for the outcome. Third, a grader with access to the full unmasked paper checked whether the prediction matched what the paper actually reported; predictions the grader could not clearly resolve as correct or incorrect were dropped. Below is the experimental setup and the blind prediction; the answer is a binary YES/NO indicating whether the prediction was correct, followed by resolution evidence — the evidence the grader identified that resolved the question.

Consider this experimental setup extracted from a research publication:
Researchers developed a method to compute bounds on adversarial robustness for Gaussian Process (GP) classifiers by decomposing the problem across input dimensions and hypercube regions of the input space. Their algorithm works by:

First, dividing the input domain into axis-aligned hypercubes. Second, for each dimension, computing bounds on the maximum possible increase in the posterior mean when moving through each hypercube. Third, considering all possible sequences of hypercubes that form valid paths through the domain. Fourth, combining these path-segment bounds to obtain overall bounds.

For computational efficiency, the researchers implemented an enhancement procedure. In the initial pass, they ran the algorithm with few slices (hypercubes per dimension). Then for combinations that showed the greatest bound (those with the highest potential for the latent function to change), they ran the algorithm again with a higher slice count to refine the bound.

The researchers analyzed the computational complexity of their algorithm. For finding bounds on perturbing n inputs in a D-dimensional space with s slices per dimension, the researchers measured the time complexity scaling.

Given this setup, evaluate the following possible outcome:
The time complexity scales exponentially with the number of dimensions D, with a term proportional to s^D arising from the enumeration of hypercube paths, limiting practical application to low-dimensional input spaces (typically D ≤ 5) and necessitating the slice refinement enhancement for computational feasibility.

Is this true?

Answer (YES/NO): NO